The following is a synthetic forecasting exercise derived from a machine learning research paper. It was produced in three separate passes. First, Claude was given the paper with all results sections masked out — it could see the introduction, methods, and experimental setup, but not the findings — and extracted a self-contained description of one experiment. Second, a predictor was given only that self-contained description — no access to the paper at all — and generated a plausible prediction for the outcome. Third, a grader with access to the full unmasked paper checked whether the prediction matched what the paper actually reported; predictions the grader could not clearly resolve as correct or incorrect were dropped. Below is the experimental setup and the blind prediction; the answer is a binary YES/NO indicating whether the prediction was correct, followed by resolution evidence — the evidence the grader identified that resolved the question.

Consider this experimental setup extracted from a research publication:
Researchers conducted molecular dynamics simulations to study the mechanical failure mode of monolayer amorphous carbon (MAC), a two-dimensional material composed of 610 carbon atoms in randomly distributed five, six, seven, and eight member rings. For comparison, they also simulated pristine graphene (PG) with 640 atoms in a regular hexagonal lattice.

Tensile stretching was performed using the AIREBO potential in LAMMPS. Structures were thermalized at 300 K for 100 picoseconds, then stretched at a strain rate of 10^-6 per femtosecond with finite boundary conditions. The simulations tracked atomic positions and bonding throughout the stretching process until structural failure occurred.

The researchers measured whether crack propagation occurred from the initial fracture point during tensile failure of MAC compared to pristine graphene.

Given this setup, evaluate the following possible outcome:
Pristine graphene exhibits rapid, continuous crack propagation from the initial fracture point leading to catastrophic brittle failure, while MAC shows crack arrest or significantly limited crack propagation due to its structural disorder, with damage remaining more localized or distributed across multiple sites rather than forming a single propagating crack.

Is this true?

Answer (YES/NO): YES